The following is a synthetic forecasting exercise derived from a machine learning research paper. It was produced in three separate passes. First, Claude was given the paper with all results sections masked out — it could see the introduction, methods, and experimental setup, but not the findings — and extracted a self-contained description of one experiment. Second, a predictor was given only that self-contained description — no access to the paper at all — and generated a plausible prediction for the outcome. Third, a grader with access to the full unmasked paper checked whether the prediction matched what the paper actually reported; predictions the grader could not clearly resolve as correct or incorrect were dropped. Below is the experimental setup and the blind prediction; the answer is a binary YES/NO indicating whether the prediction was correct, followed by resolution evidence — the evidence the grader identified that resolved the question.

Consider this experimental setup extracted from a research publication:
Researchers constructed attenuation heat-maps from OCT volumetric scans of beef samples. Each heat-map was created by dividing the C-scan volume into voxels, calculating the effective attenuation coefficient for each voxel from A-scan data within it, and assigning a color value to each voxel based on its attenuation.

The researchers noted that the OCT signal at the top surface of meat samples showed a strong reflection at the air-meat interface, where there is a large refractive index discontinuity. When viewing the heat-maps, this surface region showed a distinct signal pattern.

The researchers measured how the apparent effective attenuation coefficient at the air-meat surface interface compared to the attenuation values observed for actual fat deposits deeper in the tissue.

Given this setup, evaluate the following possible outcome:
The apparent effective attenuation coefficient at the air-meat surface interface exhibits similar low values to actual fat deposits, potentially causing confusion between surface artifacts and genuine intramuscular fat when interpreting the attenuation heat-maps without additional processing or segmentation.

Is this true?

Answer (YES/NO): NO